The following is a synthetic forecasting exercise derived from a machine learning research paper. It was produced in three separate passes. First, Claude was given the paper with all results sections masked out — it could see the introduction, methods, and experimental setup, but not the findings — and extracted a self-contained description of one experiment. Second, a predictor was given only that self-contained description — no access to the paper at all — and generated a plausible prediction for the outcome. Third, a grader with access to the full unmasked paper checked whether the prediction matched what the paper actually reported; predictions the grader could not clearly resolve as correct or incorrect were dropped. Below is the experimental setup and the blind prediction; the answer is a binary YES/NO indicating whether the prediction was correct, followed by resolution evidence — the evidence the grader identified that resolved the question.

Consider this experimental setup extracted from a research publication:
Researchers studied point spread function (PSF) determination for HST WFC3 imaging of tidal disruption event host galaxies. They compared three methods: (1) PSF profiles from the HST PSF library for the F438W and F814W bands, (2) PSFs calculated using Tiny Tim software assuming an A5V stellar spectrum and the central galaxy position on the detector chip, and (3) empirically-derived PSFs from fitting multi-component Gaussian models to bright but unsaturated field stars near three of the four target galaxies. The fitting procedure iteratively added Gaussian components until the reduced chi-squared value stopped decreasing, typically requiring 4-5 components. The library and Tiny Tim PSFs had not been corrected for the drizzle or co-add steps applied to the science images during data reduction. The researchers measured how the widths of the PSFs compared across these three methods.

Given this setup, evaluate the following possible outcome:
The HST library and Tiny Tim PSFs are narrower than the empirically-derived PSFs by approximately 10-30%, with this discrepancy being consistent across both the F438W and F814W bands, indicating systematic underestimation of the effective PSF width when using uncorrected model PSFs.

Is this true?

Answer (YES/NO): NO